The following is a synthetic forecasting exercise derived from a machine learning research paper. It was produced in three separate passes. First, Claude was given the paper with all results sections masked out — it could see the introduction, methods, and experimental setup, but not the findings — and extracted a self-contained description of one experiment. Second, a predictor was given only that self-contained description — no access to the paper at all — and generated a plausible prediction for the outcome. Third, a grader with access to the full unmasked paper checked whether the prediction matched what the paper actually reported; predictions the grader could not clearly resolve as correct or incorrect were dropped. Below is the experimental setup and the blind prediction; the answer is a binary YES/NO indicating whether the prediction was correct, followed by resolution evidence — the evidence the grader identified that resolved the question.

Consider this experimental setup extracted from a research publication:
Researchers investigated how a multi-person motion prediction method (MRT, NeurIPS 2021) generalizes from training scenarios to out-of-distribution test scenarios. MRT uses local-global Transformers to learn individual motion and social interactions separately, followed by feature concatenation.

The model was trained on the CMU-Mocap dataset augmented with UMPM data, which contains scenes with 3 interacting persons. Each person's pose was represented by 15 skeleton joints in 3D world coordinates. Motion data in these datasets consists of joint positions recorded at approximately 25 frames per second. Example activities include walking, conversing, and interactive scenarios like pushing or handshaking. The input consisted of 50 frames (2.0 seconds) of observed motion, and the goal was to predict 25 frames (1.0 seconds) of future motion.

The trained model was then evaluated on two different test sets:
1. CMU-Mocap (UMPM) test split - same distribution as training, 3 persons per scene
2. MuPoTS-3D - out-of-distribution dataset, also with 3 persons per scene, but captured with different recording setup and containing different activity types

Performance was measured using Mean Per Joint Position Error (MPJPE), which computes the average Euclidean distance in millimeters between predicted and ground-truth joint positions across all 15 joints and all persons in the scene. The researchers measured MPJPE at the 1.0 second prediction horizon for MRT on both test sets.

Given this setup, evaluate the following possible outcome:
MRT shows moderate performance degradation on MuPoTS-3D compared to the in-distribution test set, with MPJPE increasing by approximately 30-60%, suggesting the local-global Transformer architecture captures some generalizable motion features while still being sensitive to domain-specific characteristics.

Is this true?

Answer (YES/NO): YES